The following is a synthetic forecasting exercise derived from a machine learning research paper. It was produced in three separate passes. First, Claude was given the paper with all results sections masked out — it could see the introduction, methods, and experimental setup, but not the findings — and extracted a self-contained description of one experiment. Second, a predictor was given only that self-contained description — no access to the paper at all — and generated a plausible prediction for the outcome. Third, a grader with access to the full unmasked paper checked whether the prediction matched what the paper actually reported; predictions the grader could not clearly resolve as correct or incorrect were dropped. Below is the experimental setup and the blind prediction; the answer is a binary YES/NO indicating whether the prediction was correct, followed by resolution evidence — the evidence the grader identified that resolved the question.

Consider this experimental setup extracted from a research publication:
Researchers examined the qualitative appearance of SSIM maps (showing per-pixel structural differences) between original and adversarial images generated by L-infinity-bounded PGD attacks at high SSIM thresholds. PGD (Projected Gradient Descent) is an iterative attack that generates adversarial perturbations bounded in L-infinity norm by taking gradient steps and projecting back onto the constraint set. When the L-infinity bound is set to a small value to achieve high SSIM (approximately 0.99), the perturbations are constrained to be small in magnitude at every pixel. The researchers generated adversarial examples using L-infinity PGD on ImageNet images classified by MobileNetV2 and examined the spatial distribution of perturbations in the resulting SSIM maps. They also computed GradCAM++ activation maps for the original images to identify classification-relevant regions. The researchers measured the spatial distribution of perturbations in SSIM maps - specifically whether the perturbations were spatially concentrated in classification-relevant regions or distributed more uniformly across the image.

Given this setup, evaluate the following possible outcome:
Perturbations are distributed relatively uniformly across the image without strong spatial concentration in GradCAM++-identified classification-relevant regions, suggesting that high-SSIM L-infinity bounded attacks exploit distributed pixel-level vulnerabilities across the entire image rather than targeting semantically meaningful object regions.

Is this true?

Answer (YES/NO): YES